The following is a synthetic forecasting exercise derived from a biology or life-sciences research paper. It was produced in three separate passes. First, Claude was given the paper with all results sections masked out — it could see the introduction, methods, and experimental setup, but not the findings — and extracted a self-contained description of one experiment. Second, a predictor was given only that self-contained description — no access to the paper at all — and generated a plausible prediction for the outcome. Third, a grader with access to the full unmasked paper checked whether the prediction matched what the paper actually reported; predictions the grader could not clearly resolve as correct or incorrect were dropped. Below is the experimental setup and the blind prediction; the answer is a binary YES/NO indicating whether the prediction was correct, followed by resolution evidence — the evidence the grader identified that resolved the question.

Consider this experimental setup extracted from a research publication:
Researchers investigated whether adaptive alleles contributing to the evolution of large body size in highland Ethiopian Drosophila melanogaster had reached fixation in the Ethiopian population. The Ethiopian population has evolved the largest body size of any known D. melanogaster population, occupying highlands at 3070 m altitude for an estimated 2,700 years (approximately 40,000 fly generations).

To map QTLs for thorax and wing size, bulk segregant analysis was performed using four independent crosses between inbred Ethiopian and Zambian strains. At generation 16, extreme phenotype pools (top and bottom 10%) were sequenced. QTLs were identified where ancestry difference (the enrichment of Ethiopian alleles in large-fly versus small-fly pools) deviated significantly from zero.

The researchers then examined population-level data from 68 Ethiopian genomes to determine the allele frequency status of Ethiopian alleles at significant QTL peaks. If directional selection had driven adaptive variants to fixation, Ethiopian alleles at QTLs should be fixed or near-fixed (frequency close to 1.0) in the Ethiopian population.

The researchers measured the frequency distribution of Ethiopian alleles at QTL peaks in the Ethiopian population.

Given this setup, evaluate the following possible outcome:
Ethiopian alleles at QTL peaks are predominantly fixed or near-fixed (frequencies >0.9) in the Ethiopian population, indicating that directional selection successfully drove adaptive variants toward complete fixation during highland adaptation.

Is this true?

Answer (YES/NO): NO